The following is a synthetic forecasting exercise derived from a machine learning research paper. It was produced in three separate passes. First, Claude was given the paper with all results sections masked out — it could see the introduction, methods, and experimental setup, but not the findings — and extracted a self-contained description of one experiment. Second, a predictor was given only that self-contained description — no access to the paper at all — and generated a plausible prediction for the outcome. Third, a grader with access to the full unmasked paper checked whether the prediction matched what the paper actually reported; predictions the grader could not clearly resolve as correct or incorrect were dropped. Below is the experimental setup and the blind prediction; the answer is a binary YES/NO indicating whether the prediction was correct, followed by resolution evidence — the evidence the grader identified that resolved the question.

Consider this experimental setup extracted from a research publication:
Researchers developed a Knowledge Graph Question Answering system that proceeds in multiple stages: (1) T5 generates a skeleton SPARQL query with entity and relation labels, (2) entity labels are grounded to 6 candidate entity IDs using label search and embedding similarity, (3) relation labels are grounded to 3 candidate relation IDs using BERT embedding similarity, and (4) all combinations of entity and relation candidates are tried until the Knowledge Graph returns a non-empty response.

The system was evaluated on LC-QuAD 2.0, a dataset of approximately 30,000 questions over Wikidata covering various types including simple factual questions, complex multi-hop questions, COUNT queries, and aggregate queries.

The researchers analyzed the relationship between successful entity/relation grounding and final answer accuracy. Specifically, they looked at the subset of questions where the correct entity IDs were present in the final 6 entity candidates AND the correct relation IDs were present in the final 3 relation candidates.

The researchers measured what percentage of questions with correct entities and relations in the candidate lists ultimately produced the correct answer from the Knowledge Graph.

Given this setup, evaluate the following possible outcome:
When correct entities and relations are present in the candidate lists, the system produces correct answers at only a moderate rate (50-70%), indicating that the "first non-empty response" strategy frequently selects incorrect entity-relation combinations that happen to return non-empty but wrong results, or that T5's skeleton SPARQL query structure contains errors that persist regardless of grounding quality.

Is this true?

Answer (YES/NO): NO